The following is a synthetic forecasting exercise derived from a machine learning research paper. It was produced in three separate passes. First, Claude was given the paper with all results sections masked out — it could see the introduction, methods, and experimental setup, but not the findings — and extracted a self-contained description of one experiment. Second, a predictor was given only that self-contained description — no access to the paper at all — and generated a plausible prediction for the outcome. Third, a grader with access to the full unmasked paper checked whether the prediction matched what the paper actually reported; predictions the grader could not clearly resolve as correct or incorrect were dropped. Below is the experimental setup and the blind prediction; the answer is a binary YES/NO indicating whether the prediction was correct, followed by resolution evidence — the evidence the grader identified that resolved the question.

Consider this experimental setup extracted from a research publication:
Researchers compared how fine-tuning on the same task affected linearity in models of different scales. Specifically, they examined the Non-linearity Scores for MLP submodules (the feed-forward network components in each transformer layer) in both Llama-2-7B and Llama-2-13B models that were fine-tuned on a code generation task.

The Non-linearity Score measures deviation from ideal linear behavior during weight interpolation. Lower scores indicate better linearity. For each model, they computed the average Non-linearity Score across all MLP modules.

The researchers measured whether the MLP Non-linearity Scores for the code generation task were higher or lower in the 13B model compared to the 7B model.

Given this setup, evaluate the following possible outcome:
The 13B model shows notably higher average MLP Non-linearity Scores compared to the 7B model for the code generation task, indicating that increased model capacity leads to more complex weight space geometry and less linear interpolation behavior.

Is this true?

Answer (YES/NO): NO